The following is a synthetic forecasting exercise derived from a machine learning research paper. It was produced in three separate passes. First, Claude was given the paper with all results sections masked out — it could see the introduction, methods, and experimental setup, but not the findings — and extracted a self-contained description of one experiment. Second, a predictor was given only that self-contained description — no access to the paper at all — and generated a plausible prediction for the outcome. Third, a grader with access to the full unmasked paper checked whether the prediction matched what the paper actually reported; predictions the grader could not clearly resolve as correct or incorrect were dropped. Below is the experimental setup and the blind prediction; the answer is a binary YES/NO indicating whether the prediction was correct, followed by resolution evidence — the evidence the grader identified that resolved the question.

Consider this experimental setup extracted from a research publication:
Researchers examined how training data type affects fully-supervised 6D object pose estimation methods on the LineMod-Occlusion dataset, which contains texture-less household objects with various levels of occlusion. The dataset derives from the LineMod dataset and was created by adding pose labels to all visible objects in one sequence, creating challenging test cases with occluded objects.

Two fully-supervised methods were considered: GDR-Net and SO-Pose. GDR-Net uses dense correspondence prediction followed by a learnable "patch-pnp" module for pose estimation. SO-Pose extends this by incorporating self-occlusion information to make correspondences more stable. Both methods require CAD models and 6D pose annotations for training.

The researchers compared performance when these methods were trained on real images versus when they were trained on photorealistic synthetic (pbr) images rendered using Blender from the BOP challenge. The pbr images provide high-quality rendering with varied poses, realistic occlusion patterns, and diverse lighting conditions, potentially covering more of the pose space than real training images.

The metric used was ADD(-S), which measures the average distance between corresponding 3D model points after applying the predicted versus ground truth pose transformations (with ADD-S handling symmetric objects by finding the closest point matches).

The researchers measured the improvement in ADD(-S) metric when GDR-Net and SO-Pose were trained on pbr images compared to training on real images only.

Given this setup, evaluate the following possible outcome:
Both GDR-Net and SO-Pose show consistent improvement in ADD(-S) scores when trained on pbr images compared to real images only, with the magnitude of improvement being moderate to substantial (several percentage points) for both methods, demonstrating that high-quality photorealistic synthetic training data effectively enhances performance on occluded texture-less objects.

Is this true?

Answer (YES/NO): YES